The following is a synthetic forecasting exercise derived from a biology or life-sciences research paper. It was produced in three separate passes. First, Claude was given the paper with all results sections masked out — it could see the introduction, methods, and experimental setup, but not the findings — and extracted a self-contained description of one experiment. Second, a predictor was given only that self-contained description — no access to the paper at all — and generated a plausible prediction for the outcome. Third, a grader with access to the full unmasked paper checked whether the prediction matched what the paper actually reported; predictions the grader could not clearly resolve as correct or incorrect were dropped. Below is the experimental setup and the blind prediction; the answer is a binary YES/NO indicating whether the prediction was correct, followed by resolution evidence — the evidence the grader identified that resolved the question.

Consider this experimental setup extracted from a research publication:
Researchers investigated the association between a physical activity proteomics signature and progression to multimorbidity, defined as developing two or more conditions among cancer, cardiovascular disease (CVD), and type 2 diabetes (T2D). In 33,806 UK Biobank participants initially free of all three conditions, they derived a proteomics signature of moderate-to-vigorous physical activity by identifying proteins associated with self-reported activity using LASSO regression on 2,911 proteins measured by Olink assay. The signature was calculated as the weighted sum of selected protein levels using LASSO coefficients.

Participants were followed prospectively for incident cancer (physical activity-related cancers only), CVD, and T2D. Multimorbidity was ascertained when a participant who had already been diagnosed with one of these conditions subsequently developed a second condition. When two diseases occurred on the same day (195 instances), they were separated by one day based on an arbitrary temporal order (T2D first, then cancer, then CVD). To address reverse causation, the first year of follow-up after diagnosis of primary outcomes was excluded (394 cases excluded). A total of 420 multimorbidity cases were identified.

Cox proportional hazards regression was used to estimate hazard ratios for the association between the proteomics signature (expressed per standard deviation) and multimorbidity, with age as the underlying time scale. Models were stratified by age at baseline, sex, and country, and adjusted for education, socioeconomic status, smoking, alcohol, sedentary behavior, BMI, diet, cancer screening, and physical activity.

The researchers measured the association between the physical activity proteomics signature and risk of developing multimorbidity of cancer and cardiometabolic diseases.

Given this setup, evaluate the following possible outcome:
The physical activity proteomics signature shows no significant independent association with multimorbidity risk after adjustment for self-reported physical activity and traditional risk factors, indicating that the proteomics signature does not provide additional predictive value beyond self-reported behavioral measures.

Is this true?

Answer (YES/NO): YES